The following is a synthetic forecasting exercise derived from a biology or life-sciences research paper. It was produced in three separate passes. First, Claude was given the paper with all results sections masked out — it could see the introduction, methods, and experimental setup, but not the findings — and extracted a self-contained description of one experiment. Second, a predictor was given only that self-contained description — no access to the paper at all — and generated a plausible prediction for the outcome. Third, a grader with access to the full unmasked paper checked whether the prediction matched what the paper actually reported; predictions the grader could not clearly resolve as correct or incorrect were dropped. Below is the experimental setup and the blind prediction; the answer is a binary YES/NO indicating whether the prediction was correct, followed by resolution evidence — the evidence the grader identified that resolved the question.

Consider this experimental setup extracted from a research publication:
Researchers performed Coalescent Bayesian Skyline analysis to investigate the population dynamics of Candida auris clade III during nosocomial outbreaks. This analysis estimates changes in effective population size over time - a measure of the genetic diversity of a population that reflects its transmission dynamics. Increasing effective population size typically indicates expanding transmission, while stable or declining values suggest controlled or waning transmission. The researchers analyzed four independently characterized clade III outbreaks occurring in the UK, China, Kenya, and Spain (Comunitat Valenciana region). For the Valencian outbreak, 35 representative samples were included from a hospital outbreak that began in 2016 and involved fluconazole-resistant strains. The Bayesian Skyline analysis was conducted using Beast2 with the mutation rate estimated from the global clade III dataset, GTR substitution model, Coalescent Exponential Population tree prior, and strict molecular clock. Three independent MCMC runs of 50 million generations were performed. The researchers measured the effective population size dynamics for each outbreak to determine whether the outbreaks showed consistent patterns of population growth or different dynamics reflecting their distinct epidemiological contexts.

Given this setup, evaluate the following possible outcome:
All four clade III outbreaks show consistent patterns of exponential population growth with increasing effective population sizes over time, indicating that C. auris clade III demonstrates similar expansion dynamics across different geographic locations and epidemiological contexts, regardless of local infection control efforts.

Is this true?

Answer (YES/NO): NO